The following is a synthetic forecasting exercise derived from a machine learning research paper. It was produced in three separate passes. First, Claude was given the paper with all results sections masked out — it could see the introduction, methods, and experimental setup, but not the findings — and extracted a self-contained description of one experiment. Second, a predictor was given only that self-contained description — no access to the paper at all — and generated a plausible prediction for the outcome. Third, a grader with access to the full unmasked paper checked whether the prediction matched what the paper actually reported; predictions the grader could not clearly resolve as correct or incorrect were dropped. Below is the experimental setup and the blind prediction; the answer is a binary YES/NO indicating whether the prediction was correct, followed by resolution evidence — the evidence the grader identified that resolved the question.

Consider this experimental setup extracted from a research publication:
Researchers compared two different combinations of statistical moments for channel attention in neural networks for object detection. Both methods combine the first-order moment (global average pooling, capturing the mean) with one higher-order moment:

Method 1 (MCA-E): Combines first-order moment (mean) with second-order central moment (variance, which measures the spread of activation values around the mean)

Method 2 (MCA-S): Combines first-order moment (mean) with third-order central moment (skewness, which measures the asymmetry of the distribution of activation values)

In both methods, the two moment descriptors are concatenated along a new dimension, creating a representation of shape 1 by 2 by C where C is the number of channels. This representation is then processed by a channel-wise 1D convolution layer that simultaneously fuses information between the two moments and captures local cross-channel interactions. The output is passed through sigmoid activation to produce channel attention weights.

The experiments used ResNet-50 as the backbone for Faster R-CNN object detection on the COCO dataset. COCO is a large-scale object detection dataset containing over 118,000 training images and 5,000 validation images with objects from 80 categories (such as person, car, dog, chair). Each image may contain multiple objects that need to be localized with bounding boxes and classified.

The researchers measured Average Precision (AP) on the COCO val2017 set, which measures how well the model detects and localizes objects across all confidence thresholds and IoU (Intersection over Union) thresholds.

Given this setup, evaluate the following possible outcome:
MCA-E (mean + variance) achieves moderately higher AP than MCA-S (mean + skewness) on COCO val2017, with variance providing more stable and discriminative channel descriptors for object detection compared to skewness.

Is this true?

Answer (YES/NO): NO